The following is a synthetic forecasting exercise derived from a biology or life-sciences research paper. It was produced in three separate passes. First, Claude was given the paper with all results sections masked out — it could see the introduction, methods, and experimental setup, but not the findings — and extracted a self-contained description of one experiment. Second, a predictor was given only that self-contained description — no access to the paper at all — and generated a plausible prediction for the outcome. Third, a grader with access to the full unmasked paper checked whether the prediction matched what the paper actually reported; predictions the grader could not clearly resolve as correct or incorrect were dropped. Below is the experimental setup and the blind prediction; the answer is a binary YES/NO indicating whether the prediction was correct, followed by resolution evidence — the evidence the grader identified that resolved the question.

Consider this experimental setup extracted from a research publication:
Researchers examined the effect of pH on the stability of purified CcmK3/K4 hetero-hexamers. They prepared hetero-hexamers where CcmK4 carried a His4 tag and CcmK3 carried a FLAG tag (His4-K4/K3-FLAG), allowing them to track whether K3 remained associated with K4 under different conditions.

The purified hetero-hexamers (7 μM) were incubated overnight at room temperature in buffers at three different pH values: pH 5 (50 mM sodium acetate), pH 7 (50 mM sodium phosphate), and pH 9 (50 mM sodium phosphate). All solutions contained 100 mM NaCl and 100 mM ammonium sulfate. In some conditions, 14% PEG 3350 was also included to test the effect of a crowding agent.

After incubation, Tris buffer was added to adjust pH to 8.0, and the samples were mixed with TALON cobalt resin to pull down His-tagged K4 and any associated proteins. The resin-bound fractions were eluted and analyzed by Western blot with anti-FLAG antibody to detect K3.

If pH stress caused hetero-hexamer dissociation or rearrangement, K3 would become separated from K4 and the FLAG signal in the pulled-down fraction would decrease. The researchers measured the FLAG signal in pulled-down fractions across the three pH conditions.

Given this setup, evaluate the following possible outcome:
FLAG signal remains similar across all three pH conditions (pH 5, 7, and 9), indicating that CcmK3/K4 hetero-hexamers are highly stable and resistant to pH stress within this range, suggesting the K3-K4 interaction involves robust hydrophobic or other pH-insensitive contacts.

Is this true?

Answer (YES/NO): YES